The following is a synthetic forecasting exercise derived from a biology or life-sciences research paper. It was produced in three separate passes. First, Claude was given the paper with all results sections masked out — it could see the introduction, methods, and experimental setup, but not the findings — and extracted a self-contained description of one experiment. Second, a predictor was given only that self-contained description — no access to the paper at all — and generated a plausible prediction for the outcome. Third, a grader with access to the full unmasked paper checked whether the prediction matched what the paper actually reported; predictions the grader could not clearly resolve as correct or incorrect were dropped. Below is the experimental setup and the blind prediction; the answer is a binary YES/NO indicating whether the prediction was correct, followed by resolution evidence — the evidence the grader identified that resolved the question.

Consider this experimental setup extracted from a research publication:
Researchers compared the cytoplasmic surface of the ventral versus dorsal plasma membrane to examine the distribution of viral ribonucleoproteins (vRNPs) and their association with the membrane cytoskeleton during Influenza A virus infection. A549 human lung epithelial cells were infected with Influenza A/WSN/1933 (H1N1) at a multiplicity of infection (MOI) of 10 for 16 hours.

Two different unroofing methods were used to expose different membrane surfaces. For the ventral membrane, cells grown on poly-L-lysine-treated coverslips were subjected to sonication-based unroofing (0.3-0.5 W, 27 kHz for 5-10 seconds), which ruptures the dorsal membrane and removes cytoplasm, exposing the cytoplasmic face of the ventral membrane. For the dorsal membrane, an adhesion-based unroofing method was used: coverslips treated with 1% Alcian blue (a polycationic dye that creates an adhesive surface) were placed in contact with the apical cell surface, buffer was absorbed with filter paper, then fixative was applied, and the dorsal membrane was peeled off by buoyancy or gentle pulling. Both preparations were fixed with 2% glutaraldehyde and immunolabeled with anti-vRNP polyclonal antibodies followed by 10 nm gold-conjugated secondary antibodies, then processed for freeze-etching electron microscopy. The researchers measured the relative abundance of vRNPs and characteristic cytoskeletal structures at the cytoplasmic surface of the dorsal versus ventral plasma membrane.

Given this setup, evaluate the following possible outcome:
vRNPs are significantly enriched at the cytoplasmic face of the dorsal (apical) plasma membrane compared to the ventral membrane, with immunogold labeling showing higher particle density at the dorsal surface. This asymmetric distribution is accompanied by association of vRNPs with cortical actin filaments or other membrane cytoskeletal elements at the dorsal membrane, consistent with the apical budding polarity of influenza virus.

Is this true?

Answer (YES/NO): NO